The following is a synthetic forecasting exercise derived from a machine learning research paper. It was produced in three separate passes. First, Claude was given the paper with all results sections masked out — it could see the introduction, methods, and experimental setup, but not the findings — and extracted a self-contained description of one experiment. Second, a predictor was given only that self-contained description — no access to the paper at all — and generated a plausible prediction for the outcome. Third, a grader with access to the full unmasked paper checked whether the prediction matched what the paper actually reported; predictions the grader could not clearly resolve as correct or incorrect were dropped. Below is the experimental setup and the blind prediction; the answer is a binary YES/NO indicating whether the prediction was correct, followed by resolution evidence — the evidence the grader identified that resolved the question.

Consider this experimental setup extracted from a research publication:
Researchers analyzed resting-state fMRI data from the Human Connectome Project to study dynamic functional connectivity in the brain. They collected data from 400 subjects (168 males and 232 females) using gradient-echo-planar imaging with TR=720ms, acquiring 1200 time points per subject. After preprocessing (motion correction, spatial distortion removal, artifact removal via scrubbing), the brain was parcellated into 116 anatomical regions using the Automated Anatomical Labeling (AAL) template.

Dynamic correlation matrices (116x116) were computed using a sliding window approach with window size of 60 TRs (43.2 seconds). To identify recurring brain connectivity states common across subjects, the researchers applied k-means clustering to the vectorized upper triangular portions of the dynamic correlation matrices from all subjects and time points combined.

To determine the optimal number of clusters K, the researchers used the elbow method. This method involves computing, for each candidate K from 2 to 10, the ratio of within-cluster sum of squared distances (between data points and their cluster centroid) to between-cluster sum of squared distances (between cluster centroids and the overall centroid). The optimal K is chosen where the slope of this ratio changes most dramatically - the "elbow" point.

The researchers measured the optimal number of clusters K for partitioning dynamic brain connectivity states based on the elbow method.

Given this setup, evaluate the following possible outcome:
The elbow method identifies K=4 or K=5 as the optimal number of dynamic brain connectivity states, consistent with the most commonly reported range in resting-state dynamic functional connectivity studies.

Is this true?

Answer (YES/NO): NO